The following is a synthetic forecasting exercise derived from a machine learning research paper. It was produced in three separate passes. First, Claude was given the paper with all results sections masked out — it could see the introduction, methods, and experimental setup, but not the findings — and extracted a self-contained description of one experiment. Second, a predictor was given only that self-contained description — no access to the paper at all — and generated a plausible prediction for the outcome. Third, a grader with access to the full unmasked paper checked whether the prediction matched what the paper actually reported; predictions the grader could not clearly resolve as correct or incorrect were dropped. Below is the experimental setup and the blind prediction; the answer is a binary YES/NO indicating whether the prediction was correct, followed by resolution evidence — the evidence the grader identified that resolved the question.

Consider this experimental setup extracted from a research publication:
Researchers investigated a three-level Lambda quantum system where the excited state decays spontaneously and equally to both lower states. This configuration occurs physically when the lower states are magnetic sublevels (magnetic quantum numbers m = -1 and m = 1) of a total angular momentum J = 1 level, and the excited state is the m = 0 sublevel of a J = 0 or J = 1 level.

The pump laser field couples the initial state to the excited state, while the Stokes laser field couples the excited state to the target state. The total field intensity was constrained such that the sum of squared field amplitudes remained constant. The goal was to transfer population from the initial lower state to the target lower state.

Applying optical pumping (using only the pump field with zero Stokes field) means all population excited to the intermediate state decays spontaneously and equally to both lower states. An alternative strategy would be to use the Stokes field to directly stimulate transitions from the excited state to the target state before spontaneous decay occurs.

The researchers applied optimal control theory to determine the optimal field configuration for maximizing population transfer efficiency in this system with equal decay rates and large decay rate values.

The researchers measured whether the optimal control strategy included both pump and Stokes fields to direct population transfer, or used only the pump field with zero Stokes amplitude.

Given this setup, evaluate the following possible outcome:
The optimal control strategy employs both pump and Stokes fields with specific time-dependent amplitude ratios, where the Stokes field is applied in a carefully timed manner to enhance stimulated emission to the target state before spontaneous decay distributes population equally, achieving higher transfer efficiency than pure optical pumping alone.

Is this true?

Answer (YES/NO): NO